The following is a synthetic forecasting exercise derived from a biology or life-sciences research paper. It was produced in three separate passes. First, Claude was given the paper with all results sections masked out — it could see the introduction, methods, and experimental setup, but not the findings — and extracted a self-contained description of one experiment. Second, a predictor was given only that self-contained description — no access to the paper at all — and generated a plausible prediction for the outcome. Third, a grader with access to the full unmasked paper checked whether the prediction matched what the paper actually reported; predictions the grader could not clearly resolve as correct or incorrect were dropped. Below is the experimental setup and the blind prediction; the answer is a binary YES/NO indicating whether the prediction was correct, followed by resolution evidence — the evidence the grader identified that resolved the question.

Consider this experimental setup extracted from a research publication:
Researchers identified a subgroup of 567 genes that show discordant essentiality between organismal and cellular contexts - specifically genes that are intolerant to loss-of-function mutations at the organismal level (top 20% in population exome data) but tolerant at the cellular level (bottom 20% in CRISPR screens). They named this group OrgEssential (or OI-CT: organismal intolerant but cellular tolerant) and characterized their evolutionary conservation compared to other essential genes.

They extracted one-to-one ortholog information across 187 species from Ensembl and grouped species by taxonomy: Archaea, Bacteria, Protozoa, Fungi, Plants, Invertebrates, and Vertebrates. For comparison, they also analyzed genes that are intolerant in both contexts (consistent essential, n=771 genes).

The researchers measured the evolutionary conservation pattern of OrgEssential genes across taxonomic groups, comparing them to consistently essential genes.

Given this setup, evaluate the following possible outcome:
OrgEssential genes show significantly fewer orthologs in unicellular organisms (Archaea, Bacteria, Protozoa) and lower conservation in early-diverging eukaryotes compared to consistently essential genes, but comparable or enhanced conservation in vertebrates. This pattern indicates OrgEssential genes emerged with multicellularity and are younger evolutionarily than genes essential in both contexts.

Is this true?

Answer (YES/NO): YES